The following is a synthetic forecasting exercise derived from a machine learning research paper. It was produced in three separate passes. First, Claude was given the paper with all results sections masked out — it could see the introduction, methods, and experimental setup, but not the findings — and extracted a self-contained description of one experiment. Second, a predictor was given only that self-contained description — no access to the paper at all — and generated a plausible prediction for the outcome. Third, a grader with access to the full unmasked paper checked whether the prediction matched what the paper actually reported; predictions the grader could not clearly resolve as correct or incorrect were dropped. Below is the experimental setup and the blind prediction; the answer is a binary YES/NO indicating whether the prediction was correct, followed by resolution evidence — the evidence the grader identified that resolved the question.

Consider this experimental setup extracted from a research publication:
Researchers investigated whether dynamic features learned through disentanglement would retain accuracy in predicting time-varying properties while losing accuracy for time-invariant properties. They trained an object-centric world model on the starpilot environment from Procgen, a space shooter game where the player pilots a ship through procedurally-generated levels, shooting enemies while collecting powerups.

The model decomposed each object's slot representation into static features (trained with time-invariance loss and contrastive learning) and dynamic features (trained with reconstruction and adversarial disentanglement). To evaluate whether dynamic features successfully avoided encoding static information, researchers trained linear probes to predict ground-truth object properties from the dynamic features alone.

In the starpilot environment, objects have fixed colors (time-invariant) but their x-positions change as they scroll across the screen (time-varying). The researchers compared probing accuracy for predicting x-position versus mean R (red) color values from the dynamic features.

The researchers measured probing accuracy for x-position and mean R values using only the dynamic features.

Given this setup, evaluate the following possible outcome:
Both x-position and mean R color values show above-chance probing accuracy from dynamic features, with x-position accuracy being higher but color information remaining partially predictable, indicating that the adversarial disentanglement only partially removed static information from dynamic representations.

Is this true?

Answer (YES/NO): YES